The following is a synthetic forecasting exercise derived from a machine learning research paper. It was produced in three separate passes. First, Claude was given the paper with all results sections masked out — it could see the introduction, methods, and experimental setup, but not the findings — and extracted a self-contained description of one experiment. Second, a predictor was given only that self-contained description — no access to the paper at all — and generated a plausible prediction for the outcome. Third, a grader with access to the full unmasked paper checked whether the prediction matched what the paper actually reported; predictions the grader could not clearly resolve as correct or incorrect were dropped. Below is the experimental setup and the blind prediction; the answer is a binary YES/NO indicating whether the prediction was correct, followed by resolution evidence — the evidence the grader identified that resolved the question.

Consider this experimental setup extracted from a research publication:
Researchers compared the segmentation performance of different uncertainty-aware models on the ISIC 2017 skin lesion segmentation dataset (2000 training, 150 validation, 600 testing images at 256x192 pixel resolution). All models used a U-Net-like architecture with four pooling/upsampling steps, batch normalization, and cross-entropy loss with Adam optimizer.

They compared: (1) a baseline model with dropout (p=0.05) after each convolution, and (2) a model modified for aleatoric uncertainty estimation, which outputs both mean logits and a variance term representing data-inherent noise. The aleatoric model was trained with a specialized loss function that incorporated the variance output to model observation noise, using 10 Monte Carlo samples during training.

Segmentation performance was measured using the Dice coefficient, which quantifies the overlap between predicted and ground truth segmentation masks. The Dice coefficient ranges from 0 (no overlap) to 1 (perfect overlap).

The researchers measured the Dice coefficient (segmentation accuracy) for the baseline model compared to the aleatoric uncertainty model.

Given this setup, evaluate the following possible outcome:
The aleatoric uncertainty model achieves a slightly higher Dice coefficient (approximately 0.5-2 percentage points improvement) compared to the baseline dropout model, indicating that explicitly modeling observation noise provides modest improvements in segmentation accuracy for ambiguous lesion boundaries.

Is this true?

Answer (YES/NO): YES